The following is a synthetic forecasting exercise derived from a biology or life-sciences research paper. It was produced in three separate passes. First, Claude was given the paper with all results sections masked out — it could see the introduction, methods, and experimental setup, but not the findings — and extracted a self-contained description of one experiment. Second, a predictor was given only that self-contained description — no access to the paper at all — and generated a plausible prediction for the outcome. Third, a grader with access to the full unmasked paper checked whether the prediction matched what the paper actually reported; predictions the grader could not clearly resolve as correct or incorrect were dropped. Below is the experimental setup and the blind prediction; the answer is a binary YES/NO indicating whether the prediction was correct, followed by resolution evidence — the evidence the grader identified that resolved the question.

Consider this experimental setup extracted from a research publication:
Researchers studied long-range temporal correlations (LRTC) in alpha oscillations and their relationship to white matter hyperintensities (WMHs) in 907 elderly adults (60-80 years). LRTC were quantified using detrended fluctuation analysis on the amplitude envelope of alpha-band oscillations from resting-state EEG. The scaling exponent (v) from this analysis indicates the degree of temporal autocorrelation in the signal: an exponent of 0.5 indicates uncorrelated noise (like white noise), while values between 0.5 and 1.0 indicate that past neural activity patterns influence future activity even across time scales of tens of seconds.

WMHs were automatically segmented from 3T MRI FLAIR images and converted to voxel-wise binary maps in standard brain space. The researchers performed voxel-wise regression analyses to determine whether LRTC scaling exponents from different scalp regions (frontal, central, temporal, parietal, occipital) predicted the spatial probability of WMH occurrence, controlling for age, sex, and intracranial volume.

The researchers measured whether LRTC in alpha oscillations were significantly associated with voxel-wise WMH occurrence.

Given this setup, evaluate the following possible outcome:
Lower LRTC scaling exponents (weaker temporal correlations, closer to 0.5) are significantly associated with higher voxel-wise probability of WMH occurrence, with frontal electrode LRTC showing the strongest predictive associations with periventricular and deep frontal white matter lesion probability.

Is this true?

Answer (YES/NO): NO